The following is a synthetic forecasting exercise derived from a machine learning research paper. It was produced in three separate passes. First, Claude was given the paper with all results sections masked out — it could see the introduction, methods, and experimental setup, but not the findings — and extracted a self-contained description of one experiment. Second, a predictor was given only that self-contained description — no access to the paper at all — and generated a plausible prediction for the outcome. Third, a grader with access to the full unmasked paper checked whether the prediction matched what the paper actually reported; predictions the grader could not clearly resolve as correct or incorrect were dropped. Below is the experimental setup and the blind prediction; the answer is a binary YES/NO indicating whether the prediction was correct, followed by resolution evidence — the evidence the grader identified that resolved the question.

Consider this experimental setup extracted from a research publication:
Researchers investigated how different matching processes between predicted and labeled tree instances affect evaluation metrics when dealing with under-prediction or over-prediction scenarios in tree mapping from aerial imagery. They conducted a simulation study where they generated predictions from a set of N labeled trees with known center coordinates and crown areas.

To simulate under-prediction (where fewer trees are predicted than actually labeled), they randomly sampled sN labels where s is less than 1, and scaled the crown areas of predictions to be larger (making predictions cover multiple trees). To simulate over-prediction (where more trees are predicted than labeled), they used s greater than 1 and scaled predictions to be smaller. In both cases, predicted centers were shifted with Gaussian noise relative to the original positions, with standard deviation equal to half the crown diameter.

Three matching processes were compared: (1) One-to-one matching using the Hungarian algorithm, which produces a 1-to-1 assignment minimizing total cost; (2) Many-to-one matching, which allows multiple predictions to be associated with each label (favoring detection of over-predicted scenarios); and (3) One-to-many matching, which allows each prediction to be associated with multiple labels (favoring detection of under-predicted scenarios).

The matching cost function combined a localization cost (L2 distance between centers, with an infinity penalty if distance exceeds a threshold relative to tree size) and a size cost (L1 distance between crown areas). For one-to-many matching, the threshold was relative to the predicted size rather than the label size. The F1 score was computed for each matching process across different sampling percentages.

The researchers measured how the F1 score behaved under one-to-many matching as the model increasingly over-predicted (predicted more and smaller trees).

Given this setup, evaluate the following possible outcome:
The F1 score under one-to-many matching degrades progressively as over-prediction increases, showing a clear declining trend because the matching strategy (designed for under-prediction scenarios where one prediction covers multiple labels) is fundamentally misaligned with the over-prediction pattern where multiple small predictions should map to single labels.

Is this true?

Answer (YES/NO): NO